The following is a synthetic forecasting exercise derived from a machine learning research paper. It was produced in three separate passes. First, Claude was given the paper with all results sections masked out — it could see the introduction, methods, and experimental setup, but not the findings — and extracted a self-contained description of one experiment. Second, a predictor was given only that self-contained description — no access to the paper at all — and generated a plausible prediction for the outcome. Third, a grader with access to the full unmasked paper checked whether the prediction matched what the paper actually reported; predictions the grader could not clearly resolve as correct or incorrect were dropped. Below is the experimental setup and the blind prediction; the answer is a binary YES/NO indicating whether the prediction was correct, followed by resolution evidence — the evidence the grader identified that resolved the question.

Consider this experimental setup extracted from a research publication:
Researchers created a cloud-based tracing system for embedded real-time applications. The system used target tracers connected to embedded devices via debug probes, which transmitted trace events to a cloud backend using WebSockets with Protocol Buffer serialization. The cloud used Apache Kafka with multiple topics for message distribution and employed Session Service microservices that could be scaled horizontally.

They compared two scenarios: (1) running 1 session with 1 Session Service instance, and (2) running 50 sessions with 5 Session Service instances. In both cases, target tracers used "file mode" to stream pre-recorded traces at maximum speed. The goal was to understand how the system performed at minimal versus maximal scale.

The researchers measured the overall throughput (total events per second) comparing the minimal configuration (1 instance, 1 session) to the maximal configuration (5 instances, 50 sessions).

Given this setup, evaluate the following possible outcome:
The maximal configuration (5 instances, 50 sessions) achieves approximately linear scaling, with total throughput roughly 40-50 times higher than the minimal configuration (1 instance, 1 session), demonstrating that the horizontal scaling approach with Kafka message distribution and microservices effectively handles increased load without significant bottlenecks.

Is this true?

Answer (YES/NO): NO